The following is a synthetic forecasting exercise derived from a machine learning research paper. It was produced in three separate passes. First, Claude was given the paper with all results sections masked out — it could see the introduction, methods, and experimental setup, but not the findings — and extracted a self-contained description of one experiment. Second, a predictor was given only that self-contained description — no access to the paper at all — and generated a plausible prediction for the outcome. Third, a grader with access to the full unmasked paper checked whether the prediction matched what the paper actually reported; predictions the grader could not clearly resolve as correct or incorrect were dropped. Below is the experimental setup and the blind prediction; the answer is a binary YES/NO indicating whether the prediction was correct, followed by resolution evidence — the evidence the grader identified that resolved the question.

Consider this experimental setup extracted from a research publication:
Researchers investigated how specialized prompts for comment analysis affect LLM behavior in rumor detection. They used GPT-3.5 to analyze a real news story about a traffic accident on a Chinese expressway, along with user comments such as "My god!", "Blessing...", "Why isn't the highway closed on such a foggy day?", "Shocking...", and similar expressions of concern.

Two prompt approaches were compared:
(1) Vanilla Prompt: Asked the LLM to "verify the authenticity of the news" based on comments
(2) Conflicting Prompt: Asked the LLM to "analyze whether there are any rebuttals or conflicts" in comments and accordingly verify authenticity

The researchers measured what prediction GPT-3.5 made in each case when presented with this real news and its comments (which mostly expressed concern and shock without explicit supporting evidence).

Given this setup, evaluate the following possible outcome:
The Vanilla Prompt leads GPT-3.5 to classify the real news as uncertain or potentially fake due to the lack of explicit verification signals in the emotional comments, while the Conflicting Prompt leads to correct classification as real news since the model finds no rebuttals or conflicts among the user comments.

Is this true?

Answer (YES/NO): YES